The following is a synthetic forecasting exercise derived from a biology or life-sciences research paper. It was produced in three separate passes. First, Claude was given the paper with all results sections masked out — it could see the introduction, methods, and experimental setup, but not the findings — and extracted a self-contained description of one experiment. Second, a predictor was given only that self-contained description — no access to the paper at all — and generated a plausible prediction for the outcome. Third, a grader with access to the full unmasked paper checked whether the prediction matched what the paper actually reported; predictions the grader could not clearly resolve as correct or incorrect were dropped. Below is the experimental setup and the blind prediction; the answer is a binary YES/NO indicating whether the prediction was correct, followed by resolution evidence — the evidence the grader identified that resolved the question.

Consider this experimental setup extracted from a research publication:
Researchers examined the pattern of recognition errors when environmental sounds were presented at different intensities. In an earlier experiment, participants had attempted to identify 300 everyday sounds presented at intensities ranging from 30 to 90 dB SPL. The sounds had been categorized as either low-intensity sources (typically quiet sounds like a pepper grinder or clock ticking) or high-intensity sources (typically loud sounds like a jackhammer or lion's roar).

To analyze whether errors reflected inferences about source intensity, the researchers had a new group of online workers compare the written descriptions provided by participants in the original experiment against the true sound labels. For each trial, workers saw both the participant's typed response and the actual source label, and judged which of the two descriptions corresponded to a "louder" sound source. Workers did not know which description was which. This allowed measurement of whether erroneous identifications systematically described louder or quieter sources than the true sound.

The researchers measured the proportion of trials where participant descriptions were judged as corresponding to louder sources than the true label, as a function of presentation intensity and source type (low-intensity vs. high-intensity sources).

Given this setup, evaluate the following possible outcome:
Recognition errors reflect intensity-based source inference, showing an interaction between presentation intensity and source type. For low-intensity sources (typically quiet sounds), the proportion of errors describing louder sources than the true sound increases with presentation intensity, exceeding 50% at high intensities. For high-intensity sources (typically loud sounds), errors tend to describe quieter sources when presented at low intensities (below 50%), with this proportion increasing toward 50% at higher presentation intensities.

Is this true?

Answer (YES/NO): YES